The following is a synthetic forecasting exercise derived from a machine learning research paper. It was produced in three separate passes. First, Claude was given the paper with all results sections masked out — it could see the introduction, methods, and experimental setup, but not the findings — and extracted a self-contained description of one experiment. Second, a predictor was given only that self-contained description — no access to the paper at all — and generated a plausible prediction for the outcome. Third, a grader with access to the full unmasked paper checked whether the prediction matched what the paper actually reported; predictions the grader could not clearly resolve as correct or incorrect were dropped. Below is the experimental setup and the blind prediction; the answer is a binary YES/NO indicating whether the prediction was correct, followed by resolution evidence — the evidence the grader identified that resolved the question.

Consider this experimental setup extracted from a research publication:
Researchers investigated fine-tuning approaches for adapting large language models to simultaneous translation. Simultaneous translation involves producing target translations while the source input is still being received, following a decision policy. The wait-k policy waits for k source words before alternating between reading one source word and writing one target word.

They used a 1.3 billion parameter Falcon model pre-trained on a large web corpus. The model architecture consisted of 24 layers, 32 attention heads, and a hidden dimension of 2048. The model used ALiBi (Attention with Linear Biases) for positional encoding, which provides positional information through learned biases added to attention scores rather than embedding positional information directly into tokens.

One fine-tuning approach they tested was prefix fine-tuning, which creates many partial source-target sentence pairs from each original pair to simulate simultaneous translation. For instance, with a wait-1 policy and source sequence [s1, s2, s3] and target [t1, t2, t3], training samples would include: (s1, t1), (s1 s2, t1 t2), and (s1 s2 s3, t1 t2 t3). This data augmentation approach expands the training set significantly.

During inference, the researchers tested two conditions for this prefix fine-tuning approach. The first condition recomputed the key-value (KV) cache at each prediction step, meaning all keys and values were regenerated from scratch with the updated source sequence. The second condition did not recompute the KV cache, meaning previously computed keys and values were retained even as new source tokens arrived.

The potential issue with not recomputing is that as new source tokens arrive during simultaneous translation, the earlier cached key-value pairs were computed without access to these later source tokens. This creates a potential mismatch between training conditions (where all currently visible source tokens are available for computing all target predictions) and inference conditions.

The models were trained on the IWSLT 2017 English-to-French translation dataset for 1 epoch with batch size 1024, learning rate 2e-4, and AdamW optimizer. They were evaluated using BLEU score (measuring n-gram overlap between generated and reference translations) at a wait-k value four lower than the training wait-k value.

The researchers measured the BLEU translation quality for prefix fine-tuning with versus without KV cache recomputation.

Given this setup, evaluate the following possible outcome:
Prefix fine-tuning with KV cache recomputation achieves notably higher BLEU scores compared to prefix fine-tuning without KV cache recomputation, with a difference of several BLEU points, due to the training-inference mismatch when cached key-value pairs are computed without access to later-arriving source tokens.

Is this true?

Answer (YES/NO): YES